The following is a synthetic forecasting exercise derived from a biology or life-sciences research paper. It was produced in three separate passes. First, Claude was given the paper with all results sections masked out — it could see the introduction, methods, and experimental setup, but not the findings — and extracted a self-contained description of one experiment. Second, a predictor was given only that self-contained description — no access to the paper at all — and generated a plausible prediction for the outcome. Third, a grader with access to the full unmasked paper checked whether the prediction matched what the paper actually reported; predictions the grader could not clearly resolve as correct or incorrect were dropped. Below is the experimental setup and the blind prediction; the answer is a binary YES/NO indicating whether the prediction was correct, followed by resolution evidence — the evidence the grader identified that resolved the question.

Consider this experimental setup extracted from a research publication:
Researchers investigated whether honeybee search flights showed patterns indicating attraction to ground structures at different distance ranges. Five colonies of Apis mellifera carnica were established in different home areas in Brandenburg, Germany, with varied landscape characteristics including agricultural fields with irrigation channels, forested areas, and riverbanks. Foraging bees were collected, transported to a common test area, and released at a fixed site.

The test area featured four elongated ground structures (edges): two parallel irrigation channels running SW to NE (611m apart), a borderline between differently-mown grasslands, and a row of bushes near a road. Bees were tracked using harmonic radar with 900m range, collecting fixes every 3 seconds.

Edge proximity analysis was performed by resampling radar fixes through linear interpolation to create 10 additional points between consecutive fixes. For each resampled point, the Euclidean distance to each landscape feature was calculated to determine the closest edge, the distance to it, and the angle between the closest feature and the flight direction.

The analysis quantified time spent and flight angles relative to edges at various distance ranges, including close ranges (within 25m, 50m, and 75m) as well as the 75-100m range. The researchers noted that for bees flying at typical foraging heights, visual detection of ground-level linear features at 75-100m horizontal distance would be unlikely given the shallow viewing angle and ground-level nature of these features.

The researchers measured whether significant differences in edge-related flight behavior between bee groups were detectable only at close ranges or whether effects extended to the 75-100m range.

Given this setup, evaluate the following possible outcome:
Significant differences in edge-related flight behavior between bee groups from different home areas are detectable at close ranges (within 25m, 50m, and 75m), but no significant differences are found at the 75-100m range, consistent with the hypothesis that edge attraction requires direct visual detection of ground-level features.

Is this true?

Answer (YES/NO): NO